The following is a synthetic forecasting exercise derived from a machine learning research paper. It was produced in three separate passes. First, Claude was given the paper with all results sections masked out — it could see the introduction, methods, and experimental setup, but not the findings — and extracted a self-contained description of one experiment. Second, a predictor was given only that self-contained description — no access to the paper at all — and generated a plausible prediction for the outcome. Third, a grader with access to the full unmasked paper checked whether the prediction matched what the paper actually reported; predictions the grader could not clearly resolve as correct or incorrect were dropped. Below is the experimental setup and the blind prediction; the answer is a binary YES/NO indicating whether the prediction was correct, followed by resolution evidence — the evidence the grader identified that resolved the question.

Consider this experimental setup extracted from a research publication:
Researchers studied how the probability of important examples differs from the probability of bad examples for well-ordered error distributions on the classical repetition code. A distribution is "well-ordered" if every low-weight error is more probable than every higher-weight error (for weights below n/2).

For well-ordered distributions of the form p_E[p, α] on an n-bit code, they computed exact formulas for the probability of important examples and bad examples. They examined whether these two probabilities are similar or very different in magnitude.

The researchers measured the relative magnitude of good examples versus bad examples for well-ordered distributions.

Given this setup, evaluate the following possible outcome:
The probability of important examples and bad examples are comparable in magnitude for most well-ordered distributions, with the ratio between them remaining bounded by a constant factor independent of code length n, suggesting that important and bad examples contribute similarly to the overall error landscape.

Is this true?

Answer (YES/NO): YES